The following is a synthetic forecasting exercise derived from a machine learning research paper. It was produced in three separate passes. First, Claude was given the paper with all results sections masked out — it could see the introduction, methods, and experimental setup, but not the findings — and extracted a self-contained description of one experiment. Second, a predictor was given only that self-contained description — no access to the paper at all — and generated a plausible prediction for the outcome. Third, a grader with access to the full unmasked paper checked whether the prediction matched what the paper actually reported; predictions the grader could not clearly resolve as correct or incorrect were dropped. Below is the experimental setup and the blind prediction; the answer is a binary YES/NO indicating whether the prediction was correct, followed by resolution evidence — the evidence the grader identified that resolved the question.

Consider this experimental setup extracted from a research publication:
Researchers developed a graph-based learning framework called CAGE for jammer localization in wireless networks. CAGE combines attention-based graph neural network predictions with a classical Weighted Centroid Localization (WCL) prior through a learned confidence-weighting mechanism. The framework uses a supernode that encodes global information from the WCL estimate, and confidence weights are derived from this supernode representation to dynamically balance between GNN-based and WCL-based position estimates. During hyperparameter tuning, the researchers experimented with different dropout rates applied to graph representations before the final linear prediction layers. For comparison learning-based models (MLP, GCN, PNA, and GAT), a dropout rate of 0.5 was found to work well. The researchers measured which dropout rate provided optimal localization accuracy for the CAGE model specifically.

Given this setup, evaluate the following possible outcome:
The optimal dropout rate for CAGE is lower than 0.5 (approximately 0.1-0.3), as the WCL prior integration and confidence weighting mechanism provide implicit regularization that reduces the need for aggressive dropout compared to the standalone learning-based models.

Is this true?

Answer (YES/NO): NO